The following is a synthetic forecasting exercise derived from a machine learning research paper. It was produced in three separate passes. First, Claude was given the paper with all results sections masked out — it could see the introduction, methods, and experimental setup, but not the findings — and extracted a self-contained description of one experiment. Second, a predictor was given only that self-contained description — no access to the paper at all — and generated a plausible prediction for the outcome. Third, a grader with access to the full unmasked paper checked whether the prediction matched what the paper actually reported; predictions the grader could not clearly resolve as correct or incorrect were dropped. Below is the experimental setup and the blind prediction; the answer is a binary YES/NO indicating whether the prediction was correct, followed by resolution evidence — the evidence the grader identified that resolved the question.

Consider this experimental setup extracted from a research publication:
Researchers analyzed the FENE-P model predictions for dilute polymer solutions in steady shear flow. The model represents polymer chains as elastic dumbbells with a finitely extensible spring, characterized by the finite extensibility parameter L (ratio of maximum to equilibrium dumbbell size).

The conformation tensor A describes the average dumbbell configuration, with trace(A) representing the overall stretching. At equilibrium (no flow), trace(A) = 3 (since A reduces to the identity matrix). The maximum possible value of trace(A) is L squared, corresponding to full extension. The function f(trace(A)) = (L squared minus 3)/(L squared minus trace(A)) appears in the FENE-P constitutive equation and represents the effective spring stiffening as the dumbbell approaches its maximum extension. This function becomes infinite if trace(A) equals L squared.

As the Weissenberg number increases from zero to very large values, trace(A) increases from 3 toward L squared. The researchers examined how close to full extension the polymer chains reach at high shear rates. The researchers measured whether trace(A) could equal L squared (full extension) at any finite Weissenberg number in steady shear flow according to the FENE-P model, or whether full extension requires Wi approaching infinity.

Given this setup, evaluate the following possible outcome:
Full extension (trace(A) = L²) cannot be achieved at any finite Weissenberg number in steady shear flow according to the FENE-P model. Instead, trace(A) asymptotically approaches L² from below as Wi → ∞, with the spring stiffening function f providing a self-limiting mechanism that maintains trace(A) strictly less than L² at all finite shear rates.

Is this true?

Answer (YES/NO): YES